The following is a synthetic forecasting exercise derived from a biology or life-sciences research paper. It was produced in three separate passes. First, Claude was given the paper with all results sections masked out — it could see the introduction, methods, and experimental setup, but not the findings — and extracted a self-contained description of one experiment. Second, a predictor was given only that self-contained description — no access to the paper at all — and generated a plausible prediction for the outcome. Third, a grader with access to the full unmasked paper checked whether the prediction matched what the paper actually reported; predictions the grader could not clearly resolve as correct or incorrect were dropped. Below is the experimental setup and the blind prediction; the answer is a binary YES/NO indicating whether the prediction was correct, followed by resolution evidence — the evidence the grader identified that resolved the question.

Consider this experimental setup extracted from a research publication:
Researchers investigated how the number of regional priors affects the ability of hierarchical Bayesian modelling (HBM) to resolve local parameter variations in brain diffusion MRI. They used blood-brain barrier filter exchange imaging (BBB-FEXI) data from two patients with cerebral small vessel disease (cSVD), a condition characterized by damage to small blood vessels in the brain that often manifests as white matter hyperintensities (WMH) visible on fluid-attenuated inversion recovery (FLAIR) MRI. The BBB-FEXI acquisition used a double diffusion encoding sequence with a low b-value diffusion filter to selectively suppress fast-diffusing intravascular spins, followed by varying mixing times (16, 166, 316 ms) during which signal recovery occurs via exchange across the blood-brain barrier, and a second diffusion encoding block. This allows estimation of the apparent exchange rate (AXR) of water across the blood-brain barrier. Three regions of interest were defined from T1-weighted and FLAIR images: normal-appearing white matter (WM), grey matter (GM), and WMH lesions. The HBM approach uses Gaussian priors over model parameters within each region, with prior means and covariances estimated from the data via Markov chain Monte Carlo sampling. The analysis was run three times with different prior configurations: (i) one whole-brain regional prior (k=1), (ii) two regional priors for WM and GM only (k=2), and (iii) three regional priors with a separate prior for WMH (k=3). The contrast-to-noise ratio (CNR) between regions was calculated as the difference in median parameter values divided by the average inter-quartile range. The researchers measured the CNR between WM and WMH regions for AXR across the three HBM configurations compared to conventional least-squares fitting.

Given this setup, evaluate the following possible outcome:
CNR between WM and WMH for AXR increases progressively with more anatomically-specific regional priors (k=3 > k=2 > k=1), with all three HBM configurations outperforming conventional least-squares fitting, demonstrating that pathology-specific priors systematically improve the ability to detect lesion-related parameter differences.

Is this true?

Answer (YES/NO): NO